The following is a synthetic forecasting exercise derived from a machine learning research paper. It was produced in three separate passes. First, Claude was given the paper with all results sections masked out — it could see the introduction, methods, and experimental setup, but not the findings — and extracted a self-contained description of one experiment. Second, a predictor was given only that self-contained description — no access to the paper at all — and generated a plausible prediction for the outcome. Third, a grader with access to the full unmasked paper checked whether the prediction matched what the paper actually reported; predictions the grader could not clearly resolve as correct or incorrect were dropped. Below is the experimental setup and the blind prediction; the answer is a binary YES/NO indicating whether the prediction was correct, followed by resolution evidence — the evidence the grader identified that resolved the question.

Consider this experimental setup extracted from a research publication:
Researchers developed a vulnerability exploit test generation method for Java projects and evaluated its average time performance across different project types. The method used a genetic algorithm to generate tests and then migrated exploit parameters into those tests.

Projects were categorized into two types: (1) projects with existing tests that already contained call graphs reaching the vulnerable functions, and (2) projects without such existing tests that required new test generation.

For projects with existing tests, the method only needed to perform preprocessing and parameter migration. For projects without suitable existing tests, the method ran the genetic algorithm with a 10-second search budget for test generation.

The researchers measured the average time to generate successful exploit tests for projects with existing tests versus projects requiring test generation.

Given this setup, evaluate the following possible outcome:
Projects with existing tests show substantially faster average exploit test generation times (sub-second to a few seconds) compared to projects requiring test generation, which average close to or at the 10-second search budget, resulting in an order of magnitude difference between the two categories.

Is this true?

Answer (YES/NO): NO